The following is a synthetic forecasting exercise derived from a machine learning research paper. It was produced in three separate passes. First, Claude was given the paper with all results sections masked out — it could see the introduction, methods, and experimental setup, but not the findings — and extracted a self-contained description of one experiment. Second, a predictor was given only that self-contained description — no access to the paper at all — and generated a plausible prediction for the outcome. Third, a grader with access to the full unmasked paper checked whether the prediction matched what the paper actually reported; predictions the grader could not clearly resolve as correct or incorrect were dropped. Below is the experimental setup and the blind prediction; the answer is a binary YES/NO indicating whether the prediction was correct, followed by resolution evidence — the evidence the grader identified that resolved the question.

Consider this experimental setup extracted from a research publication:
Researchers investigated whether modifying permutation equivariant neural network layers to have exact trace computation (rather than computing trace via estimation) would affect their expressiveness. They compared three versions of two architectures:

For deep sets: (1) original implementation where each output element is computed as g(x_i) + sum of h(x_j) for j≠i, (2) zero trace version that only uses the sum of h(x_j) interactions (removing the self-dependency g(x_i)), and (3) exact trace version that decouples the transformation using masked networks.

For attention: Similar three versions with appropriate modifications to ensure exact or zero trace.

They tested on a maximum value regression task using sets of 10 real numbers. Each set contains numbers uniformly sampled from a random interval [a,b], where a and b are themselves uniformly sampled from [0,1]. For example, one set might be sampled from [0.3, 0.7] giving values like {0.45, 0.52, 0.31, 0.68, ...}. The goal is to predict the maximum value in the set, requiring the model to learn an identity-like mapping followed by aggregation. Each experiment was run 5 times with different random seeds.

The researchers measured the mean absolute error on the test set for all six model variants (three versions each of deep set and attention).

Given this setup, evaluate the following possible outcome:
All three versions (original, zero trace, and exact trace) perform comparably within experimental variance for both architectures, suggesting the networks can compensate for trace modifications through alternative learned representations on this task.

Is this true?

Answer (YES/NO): YES